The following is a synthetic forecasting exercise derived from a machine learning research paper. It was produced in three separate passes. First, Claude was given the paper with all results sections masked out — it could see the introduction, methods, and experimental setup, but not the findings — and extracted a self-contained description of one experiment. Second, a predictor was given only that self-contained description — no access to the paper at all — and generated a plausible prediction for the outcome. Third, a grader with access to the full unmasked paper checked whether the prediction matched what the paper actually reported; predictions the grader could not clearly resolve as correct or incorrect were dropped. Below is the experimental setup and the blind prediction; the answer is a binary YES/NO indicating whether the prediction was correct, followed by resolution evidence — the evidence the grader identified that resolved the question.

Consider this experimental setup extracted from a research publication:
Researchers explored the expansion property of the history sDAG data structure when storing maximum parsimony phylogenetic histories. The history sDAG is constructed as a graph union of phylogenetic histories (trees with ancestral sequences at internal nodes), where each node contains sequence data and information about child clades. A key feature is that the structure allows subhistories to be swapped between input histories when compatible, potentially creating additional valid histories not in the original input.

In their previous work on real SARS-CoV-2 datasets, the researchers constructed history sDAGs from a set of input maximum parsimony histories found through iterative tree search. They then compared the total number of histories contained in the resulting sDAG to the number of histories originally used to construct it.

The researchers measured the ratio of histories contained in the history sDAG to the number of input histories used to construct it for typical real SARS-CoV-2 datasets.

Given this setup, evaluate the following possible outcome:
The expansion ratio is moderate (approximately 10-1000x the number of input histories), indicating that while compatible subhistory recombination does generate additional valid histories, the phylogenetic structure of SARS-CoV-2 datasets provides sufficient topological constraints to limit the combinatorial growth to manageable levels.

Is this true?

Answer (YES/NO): NO